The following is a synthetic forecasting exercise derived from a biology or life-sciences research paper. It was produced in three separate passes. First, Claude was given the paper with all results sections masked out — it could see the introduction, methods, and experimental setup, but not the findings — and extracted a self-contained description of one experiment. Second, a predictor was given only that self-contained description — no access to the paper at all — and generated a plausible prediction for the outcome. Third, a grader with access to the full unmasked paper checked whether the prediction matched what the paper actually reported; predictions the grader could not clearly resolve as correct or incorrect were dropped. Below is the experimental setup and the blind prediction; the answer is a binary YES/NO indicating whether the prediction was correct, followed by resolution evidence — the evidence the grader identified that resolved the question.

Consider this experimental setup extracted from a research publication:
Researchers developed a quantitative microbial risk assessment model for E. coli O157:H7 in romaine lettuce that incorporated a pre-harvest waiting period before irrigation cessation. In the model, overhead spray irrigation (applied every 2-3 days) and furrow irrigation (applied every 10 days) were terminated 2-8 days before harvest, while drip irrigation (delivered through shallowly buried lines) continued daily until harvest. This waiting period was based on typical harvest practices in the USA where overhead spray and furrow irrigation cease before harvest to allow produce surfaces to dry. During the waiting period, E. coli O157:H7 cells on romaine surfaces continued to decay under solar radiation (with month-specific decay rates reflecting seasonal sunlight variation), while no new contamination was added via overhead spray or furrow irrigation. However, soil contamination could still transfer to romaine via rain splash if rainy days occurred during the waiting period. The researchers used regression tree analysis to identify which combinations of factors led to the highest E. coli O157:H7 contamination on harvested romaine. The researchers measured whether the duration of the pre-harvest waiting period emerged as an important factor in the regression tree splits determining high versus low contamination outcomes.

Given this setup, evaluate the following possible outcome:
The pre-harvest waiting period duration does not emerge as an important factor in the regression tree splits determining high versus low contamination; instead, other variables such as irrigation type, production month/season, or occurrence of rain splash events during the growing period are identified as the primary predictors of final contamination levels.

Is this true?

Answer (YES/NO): NO